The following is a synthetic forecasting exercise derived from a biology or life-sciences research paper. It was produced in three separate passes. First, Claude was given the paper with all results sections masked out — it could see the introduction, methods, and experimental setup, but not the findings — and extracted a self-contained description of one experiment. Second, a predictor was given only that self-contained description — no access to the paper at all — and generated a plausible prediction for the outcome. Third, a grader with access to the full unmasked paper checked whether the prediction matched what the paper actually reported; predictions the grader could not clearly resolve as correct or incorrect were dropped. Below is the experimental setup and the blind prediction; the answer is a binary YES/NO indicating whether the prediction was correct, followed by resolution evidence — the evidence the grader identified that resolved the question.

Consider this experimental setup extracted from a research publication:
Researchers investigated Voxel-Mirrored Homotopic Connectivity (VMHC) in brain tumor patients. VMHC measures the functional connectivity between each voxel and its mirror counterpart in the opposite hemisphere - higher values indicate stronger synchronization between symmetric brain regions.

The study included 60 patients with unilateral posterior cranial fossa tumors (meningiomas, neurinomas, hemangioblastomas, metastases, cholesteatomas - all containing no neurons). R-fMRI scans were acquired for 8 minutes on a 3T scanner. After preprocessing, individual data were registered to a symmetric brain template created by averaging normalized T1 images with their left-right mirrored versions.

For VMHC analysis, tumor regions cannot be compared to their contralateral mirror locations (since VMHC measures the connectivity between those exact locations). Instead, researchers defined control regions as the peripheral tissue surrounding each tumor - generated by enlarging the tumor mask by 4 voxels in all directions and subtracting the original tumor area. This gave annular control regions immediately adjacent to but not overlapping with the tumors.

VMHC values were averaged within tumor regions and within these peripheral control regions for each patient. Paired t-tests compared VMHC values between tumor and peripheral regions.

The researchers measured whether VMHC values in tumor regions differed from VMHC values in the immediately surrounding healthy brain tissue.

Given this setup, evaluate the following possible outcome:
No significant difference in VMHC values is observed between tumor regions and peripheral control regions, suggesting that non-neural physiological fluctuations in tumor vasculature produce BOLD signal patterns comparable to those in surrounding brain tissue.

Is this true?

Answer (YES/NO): NO